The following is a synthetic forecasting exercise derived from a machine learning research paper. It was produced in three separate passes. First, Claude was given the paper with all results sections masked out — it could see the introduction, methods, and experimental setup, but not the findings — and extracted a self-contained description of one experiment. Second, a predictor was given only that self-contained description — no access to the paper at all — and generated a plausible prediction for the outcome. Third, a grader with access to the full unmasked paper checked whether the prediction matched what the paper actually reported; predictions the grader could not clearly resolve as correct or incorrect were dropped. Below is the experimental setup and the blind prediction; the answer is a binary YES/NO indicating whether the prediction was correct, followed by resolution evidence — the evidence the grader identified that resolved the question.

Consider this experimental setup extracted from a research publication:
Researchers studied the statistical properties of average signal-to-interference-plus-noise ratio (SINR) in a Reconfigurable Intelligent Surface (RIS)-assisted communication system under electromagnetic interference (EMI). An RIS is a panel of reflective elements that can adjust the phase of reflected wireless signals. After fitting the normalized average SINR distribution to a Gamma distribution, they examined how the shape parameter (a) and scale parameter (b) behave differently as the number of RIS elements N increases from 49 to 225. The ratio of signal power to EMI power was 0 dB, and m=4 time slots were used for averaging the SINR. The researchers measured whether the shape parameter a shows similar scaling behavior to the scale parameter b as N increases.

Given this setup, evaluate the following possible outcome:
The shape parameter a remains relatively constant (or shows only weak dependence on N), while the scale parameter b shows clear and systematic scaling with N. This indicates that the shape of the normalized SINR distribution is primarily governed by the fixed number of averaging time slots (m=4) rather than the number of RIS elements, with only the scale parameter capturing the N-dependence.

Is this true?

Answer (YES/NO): YES